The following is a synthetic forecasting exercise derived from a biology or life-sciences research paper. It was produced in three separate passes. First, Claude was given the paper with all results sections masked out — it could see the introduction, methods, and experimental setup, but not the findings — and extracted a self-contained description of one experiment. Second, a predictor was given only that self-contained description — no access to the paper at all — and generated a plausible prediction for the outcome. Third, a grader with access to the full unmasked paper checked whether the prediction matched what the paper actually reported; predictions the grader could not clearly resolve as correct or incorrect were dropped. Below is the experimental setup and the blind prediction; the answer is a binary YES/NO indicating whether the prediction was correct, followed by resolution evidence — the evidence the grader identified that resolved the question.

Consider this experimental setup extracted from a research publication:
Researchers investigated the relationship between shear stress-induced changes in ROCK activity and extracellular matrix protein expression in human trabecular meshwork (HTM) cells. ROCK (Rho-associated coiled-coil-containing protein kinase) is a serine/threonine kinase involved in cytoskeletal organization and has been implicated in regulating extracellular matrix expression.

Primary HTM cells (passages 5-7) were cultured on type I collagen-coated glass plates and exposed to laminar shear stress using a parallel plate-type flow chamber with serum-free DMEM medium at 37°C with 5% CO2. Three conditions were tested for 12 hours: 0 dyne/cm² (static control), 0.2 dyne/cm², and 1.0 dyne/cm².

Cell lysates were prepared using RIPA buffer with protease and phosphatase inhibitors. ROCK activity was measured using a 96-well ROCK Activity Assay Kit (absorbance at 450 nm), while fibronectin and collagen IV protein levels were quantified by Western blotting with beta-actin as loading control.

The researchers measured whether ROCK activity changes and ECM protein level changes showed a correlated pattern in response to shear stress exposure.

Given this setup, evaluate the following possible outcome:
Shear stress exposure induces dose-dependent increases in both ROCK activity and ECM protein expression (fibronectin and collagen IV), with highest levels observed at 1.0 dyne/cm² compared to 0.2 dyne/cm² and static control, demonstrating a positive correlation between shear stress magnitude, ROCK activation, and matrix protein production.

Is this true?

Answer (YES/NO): NO